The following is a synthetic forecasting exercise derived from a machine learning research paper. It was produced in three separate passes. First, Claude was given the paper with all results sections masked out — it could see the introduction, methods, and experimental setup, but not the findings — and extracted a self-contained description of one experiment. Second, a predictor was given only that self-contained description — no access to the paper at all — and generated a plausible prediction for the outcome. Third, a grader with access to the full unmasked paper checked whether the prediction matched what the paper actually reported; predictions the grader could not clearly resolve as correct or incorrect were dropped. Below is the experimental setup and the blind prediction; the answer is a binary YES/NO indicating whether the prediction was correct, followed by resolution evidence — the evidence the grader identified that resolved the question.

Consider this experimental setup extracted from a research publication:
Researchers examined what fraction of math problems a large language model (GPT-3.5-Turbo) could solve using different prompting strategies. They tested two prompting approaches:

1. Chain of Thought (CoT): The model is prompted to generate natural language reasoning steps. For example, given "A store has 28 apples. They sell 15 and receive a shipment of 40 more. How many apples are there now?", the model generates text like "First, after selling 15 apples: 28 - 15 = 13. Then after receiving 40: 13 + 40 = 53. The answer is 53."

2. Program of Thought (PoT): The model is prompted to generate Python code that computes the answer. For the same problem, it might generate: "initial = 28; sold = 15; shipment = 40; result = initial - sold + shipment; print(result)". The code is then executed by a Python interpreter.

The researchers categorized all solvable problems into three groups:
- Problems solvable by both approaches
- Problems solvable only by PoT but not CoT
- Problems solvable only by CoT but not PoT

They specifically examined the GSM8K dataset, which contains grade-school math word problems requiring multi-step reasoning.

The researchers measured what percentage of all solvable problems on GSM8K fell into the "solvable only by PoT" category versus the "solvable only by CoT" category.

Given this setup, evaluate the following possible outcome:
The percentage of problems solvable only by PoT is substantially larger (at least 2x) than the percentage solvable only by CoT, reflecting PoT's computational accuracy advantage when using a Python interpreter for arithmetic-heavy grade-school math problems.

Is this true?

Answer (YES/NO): YES